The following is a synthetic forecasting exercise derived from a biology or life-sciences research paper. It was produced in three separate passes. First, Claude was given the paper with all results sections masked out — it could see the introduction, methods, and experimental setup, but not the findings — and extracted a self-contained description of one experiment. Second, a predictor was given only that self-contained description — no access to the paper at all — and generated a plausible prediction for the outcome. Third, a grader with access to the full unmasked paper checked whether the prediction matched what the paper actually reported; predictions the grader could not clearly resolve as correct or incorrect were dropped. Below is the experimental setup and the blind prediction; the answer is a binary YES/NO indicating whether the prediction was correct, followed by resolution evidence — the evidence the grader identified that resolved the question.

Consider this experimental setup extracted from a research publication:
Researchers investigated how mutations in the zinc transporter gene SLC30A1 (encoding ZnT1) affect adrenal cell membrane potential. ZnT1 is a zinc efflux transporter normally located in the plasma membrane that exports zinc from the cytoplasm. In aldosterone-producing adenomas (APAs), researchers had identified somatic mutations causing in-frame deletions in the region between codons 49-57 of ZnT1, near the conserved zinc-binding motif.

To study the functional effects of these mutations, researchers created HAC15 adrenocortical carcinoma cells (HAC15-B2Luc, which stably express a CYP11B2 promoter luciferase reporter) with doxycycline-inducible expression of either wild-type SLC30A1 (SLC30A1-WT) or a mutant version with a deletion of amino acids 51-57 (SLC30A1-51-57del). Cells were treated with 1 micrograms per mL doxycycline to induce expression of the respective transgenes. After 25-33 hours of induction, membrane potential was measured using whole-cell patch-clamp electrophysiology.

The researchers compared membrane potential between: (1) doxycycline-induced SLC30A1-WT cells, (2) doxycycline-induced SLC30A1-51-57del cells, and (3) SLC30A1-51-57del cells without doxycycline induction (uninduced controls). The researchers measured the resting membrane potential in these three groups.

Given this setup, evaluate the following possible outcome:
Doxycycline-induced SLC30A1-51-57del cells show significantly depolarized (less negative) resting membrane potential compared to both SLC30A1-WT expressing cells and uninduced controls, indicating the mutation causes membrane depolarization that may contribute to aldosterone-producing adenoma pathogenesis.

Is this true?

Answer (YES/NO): YES